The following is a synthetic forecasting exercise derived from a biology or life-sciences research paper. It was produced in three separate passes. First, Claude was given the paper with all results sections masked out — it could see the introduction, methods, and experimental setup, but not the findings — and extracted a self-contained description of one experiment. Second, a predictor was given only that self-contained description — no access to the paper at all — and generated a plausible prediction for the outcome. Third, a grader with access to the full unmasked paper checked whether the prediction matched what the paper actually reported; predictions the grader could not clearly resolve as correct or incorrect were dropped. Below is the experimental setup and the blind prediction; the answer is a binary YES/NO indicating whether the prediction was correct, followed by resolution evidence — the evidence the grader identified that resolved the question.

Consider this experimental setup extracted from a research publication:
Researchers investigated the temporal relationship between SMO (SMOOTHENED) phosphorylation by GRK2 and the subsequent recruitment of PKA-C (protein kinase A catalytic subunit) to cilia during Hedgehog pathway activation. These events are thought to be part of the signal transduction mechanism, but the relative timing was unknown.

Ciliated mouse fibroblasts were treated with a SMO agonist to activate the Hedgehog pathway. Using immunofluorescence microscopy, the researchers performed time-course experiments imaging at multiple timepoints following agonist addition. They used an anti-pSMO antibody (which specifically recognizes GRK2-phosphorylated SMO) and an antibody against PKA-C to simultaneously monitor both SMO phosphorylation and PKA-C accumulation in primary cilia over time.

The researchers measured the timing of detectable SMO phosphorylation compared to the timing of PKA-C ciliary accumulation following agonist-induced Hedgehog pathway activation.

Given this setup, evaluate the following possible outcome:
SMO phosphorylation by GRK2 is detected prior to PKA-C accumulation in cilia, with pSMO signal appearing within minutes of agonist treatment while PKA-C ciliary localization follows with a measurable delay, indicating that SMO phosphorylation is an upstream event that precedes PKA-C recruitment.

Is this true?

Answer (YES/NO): YES